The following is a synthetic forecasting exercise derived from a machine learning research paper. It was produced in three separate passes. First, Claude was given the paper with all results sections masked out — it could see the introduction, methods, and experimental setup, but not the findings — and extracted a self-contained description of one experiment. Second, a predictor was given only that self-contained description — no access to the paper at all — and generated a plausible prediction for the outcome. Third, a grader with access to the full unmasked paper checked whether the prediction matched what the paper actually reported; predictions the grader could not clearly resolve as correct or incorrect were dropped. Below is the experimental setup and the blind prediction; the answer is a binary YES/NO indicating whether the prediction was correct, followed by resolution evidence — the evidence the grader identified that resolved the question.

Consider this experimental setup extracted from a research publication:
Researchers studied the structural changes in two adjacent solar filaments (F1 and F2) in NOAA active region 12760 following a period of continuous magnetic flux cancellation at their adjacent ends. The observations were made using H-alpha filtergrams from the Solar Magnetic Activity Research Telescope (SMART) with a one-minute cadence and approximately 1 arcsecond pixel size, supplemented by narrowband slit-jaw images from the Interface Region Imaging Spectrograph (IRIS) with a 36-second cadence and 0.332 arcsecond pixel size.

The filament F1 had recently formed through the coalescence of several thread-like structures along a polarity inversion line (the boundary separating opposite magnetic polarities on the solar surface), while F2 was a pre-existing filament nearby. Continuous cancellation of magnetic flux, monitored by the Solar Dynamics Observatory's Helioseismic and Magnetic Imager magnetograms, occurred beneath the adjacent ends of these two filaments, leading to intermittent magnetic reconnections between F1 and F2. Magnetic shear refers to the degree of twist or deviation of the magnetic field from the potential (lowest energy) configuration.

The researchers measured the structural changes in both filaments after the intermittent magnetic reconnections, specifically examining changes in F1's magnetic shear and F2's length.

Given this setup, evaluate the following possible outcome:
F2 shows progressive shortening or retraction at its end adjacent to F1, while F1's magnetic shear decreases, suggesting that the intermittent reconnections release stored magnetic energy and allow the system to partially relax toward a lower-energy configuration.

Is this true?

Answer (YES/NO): YES